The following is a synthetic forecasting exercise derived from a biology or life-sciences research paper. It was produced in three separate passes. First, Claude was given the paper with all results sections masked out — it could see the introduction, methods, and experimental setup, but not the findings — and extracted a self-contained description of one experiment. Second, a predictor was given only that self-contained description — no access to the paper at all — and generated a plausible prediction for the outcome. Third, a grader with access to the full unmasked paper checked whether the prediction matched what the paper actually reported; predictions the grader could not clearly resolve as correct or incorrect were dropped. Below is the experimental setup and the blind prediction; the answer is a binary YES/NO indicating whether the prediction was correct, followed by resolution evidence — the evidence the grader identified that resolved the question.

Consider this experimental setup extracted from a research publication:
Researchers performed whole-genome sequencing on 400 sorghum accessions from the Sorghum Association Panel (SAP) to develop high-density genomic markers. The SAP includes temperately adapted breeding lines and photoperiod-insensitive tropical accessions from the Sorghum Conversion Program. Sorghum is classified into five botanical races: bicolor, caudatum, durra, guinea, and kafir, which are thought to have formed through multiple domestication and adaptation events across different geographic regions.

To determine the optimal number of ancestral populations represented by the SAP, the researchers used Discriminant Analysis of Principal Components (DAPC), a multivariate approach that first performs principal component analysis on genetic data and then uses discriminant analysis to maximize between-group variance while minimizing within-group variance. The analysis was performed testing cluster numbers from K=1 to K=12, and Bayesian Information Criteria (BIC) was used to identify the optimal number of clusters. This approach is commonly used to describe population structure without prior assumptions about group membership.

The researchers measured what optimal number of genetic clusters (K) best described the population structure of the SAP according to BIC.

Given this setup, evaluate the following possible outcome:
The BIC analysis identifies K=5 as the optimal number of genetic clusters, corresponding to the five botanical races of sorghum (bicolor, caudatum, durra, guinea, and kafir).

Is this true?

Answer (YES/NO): NO